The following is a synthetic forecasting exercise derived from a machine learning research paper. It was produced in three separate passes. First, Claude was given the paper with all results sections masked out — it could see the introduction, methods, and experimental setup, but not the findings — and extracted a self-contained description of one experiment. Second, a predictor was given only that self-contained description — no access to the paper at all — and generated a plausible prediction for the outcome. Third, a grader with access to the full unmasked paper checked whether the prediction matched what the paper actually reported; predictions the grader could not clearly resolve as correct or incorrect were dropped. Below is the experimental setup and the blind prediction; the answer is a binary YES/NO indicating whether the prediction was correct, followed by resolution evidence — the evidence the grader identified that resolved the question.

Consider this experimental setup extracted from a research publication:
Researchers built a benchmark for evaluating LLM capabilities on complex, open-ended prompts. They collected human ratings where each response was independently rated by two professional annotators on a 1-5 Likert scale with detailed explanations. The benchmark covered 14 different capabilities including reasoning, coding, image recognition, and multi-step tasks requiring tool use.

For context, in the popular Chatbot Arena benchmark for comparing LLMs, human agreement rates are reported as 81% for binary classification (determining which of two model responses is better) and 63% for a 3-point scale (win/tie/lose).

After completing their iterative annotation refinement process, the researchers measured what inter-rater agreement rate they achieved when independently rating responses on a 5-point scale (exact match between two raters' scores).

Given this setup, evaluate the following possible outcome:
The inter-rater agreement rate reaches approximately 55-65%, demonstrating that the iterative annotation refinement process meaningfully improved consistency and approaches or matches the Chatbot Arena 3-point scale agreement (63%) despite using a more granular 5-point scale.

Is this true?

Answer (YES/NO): YES